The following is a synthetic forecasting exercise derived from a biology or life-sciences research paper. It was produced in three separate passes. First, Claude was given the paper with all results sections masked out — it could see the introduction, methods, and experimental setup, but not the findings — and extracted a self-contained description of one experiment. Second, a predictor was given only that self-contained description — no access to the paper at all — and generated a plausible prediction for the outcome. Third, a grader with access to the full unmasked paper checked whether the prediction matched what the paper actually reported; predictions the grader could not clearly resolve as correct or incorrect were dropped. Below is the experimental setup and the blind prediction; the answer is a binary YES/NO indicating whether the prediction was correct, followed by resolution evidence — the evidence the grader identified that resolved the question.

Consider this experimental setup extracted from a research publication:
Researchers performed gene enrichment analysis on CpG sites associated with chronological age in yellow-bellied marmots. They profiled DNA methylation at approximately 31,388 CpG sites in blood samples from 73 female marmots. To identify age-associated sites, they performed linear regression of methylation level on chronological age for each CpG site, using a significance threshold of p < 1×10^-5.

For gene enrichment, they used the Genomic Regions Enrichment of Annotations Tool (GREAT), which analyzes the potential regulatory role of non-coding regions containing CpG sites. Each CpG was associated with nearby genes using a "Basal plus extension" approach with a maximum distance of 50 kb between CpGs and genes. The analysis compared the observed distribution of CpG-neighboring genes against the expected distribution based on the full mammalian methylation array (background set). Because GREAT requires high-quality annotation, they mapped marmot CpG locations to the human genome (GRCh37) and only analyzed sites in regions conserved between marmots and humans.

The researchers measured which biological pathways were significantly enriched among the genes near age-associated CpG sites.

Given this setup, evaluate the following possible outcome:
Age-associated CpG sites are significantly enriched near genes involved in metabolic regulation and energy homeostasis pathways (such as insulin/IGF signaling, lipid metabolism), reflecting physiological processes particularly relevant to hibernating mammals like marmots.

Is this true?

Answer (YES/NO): NO